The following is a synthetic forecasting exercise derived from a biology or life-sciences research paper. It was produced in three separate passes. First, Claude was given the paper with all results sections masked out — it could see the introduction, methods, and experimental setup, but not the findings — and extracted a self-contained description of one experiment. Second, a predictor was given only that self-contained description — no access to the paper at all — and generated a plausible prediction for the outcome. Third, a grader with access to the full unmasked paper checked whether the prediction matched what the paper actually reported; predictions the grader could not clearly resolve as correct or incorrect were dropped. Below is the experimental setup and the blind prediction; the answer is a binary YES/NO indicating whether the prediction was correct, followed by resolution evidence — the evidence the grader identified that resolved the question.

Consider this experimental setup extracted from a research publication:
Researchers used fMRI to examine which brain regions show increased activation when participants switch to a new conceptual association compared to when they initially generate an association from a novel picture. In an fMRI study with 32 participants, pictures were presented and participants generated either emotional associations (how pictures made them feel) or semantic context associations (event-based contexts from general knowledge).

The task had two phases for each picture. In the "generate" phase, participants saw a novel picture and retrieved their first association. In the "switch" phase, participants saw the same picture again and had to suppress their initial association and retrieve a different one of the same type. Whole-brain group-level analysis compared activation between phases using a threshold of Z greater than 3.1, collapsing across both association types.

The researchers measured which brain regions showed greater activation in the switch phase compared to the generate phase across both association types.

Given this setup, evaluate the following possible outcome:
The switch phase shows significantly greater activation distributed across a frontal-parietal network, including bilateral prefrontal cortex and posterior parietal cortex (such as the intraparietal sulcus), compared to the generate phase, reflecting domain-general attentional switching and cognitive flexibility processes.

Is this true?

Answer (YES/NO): NO